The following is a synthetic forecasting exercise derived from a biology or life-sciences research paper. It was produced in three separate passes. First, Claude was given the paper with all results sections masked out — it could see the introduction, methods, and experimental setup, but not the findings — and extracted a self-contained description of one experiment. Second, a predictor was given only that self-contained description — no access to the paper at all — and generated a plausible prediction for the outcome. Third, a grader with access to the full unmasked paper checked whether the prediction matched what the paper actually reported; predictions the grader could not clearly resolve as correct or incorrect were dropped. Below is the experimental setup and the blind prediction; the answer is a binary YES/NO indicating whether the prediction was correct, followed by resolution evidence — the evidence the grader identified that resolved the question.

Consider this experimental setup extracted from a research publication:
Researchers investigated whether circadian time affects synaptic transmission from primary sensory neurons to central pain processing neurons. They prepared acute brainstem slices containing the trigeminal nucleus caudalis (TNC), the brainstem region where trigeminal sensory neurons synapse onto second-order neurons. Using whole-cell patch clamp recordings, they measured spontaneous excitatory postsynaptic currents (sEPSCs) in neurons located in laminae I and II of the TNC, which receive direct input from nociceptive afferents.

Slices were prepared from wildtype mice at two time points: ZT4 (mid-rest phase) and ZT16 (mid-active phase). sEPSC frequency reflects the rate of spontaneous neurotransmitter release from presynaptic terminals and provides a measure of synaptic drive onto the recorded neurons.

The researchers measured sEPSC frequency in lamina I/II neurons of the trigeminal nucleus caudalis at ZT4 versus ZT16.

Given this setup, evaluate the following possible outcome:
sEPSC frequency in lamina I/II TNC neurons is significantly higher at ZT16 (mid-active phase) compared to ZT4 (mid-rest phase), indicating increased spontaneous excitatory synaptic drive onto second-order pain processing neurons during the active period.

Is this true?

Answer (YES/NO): YES